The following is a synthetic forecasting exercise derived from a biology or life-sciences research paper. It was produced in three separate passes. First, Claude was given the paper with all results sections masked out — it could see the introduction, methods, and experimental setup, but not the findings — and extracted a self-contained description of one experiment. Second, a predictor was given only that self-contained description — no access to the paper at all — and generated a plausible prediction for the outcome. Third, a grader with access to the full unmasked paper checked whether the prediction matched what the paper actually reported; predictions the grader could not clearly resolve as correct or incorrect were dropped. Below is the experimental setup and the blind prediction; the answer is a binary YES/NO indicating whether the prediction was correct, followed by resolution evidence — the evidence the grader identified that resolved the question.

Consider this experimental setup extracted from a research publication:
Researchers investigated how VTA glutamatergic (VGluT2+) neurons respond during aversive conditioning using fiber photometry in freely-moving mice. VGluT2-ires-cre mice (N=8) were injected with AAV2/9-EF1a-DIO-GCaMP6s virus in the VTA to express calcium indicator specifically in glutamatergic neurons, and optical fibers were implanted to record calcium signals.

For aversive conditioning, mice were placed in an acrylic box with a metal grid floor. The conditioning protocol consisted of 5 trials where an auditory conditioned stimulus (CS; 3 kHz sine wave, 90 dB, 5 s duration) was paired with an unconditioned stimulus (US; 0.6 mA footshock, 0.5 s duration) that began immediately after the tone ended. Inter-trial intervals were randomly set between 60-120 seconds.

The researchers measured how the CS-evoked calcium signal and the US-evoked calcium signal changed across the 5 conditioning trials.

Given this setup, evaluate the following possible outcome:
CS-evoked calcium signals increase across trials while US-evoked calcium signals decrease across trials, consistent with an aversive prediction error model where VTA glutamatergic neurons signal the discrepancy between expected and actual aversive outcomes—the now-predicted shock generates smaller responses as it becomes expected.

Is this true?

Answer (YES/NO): NO